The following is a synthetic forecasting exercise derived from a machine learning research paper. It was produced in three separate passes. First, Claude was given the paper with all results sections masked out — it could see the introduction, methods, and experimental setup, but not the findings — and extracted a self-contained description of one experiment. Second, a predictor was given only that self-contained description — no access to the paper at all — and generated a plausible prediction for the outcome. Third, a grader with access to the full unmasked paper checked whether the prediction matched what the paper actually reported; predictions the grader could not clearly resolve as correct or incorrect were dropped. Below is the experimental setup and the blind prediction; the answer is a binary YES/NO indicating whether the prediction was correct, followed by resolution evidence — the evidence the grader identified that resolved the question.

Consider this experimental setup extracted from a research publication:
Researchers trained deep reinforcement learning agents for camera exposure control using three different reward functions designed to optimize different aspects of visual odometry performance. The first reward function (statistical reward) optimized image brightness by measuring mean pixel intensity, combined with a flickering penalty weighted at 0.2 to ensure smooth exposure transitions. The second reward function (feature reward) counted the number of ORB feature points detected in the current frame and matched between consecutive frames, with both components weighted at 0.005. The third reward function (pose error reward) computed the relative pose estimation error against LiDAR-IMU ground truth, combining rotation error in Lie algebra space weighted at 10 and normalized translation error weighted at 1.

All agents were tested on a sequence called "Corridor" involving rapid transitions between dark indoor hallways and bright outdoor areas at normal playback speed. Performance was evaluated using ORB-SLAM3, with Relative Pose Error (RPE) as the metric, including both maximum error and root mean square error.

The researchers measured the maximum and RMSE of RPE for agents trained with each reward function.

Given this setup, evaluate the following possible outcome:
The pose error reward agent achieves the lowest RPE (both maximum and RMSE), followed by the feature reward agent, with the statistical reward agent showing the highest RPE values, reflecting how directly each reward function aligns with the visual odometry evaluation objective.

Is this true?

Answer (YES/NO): NO